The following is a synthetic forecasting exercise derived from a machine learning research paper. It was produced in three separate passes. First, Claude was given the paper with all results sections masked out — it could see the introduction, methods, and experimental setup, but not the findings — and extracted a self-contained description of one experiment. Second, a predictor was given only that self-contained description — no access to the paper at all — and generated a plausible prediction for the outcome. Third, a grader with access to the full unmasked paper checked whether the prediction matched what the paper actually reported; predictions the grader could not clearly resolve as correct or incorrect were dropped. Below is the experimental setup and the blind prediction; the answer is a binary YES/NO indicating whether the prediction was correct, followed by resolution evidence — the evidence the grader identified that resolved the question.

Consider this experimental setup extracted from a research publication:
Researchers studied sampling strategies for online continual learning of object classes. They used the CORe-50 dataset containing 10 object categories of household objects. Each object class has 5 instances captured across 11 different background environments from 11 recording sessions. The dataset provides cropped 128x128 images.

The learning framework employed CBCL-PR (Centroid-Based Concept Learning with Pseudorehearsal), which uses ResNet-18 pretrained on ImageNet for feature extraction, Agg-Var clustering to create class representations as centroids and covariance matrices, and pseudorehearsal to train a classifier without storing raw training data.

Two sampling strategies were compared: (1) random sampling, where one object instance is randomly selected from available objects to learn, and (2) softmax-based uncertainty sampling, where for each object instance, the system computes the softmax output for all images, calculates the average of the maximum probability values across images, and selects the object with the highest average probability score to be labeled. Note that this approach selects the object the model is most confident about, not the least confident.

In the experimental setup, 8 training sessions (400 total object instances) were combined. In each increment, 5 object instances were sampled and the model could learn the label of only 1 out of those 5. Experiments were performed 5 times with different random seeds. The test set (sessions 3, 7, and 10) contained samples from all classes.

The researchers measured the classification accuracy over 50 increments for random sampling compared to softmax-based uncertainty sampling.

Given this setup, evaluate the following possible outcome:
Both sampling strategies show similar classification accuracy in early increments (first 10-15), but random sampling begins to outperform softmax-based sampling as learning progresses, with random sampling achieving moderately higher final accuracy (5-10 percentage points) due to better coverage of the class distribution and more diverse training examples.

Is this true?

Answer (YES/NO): NO